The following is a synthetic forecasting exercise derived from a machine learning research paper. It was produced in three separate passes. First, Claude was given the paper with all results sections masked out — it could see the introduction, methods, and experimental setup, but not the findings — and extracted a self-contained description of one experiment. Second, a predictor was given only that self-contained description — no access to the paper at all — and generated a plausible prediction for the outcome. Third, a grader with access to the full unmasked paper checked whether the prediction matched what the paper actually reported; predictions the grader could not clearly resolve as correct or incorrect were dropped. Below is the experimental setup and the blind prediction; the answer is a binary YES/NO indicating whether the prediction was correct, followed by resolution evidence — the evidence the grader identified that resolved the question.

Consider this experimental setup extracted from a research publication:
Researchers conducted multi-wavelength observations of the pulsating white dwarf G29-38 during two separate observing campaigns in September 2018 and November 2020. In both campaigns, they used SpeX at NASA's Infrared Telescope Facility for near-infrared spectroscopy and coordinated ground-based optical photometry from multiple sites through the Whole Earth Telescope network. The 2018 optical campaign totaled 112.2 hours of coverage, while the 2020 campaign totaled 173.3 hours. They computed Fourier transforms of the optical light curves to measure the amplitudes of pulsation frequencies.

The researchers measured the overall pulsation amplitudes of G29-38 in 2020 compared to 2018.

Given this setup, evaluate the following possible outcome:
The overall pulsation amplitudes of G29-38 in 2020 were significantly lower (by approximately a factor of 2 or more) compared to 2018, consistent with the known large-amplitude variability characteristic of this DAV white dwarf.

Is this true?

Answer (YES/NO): YES